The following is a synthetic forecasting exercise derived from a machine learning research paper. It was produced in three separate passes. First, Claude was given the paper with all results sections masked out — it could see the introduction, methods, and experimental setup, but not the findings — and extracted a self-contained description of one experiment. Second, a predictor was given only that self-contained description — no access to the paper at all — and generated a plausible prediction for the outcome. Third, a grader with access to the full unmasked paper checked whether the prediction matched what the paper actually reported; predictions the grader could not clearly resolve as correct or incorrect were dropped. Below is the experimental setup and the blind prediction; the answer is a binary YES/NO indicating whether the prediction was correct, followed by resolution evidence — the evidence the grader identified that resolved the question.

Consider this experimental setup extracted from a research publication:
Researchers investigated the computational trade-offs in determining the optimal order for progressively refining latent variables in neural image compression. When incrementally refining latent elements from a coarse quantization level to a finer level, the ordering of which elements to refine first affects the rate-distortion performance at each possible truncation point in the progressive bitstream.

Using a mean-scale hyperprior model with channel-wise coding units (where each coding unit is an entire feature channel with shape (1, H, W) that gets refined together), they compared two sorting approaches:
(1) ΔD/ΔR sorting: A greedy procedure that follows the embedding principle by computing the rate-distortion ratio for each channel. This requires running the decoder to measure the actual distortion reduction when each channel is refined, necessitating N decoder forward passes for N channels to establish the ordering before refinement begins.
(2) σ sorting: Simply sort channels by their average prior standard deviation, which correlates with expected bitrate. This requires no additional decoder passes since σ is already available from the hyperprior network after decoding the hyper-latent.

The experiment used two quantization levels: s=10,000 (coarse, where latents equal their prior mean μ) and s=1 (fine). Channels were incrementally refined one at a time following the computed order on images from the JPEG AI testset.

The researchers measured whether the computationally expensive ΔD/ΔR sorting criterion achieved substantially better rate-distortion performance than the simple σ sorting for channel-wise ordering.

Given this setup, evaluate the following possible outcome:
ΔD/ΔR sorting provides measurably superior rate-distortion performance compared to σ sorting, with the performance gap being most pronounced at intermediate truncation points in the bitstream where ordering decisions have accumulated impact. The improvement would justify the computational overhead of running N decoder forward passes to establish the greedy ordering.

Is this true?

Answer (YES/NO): NO